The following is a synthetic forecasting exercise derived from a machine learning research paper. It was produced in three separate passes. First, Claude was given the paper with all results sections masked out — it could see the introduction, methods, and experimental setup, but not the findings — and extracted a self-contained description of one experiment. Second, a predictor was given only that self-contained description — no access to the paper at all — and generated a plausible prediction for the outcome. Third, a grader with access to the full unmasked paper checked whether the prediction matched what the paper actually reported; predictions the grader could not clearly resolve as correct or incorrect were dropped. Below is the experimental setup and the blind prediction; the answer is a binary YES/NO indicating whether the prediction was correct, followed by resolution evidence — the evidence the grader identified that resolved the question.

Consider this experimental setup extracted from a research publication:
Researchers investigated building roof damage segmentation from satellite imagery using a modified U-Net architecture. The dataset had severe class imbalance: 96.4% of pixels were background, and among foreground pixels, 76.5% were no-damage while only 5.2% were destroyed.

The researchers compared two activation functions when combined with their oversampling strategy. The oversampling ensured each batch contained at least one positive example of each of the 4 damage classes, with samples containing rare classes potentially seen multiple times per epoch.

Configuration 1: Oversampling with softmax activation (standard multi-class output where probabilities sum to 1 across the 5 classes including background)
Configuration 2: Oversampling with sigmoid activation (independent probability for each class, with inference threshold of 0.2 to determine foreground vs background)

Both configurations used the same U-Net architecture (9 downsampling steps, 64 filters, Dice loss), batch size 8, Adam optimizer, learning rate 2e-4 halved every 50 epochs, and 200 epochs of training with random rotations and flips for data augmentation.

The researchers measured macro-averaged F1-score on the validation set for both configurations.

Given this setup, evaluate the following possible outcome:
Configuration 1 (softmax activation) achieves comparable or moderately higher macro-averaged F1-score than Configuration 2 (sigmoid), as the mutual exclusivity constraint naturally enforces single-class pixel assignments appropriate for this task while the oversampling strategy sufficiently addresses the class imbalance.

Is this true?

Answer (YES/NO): YES